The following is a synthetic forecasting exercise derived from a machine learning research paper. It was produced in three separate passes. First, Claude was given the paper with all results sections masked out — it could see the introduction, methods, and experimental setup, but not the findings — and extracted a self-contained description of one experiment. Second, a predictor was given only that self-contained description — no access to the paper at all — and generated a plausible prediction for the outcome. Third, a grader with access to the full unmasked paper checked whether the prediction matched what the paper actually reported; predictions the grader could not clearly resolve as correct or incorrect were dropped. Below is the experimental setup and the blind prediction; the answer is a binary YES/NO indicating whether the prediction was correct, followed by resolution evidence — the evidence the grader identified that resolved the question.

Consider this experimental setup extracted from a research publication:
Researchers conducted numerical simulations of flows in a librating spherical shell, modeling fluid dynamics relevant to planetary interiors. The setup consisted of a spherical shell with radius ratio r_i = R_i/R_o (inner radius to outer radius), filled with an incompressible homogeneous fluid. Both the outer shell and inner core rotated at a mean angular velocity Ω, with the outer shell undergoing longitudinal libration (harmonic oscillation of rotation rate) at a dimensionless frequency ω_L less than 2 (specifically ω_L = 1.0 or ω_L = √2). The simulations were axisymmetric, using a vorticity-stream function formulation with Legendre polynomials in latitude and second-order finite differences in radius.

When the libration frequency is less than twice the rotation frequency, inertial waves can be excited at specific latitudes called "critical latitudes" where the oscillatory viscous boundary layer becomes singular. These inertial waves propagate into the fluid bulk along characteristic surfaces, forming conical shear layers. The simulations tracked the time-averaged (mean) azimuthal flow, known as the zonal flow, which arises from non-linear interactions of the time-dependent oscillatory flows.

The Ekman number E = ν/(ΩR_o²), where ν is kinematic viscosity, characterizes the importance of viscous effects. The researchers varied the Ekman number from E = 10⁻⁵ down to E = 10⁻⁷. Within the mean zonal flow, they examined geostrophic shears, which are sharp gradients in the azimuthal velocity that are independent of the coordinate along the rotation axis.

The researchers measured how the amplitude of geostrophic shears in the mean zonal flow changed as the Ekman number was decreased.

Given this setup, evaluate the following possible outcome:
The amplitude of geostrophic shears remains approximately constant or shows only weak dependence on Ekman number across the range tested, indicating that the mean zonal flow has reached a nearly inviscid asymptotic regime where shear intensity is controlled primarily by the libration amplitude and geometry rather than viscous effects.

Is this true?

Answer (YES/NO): NO